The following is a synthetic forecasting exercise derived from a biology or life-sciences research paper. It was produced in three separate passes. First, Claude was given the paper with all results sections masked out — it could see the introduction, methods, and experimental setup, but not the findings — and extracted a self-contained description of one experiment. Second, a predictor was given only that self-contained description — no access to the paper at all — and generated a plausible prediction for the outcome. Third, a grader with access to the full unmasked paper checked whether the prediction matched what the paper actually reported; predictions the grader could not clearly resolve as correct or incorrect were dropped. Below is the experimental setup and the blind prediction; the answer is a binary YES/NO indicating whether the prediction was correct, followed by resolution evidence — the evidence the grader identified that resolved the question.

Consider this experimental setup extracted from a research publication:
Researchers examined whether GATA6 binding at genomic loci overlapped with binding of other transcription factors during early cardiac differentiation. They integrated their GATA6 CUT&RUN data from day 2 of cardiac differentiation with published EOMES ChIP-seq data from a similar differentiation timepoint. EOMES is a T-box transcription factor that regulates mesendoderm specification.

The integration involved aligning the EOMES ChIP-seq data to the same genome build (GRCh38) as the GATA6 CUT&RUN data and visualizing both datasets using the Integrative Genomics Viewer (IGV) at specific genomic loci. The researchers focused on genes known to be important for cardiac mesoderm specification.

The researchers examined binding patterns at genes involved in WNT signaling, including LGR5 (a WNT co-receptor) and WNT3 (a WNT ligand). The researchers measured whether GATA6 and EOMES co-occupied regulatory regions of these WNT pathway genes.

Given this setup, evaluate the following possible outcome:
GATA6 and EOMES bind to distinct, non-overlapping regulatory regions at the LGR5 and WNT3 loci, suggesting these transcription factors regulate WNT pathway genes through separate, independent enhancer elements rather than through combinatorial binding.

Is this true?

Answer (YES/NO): NO